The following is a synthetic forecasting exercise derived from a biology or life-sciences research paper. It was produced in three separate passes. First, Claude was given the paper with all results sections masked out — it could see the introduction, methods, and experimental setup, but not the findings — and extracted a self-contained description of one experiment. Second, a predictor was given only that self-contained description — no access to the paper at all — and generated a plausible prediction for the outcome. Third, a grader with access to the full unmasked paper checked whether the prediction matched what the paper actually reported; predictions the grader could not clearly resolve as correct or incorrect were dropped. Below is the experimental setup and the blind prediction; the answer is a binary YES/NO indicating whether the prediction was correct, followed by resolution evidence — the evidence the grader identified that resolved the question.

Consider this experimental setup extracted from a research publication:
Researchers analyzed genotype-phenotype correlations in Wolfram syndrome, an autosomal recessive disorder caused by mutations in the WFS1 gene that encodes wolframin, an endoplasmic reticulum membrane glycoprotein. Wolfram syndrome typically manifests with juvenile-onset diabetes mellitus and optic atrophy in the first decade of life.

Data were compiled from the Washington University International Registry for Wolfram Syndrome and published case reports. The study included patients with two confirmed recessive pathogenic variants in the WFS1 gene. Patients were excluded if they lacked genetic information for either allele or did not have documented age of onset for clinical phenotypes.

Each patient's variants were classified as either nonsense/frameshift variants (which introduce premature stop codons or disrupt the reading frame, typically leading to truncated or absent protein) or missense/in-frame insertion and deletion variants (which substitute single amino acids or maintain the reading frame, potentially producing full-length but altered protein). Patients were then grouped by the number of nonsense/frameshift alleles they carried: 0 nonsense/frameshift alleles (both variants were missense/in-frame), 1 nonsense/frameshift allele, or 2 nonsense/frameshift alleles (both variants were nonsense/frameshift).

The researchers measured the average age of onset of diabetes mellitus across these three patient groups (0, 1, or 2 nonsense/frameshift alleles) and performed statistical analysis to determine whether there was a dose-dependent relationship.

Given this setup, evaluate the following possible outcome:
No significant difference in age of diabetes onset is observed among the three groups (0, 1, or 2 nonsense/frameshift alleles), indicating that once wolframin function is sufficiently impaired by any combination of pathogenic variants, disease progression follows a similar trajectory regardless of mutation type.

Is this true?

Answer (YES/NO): NO